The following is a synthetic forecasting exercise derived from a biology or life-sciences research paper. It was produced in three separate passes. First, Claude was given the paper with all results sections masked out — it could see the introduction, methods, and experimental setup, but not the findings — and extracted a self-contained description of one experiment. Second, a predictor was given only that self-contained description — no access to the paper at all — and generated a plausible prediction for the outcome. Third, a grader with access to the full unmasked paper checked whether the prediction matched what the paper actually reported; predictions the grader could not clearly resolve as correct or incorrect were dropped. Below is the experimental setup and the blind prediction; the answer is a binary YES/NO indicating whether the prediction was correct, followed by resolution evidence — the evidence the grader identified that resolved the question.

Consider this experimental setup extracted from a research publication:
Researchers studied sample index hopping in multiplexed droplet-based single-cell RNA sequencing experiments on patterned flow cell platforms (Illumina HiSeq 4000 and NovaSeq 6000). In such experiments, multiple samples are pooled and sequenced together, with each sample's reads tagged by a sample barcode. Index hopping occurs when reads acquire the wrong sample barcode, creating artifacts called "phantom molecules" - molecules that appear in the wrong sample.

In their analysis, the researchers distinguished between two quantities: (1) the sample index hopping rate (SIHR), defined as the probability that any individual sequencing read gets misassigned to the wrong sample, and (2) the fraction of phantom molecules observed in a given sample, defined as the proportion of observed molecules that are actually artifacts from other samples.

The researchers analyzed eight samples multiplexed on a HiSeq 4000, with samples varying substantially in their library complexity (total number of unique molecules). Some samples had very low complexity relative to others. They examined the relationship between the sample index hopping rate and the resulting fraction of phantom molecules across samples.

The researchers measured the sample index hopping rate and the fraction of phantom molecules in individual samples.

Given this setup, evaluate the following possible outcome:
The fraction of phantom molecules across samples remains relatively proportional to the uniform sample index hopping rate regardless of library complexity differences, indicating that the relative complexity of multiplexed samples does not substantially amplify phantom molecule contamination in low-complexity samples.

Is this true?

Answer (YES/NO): NO